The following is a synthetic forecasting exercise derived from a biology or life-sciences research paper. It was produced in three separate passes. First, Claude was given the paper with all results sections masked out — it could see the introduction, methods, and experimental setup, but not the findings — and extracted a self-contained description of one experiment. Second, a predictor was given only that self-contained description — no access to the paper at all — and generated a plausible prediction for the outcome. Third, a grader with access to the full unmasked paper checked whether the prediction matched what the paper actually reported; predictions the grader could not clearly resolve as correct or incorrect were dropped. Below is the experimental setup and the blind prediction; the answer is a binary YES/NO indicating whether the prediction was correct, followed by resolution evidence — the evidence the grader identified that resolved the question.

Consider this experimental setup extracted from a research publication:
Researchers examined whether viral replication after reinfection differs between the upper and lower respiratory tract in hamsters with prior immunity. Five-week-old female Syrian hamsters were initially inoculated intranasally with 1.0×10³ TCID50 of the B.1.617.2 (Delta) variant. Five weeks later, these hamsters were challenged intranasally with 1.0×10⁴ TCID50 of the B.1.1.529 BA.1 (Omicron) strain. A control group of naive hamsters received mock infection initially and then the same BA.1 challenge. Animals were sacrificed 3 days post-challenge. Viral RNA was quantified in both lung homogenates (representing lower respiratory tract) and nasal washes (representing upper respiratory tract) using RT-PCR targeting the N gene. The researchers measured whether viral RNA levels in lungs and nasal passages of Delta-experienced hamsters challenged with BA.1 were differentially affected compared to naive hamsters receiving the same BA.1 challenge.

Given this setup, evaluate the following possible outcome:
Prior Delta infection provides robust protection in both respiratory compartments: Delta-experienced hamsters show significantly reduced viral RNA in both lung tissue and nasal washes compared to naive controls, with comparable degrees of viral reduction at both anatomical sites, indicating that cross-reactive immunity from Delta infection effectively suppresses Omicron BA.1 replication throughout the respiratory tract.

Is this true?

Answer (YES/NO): NO